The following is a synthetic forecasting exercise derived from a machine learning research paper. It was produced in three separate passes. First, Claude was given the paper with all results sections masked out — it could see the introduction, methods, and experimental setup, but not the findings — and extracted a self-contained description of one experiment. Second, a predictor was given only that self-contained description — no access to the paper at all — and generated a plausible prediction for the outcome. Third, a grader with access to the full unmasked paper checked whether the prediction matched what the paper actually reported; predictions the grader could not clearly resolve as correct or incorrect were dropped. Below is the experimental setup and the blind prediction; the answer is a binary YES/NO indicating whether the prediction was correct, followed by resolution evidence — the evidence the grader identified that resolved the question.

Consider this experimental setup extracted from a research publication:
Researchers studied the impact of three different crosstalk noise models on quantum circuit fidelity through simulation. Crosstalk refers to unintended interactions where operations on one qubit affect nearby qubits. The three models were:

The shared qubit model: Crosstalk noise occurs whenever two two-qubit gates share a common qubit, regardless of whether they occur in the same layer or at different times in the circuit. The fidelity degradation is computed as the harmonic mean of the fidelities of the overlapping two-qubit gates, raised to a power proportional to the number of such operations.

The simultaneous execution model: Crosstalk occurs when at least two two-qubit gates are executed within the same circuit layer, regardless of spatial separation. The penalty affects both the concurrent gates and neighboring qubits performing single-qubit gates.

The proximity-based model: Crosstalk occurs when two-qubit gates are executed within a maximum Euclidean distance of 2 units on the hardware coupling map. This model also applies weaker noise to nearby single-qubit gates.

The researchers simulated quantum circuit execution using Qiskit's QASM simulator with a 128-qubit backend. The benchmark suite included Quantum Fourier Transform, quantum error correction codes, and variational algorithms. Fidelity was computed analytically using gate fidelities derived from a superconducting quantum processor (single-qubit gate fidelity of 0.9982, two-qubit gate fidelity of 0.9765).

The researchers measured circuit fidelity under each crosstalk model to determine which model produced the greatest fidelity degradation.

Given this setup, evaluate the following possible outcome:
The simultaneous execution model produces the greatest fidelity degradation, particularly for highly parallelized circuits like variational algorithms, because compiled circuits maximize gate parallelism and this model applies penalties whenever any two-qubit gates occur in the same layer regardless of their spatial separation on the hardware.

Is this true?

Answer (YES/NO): NO